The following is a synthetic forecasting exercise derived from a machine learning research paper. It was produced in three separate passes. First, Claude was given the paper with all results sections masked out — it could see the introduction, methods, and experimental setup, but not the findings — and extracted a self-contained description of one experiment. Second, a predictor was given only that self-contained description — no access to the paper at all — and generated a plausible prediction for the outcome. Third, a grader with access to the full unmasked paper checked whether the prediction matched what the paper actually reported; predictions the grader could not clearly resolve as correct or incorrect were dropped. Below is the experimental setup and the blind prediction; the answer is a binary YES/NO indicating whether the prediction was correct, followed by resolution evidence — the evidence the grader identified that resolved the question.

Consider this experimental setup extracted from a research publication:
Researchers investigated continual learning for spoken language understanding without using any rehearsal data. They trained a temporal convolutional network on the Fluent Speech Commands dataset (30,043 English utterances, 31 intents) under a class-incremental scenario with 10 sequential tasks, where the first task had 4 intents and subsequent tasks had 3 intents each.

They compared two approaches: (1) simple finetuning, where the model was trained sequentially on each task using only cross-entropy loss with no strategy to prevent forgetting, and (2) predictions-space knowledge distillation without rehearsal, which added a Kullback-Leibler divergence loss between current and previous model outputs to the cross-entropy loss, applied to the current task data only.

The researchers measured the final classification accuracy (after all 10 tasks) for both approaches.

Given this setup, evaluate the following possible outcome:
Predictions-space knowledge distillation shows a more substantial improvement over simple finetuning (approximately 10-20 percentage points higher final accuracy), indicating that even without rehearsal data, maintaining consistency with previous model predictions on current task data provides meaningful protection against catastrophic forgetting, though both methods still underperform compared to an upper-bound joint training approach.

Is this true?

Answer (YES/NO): NO